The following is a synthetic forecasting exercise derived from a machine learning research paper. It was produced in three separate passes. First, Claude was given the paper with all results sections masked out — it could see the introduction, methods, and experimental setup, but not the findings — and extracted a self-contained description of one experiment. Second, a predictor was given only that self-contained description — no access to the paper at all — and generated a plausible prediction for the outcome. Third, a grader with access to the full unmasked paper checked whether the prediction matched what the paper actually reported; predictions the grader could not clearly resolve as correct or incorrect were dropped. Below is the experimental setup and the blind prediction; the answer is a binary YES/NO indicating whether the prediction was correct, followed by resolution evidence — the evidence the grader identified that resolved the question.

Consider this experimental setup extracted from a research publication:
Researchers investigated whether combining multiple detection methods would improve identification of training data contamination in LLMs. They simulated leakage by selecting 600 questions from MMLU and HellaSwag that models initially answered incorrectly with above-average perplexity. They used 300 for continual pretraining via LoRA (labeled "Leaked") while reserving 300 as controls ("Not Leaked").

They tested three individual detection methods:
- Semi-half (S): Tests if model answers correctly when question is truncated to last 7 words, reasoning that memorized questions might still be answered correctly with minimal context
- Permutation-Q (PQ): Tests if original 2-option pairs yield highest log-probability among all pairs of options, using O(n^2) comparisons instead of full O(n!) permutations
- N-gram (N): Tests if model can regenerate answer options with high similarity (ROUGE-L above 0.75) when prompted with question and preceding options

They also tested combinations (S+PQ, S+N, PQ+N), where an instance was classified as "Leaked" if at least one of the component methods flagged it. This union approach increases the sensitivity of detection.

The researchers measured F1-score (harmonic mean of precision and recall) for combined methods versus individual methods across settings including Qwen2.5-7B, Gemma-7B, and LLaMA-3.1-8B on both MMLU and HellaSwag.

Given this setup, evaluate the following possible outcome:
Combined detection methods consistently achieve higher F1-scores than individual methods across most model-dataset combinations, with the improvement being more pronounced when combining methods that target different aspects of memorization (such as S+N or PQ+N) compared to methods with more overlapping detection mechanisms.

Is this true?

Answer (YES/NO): NO